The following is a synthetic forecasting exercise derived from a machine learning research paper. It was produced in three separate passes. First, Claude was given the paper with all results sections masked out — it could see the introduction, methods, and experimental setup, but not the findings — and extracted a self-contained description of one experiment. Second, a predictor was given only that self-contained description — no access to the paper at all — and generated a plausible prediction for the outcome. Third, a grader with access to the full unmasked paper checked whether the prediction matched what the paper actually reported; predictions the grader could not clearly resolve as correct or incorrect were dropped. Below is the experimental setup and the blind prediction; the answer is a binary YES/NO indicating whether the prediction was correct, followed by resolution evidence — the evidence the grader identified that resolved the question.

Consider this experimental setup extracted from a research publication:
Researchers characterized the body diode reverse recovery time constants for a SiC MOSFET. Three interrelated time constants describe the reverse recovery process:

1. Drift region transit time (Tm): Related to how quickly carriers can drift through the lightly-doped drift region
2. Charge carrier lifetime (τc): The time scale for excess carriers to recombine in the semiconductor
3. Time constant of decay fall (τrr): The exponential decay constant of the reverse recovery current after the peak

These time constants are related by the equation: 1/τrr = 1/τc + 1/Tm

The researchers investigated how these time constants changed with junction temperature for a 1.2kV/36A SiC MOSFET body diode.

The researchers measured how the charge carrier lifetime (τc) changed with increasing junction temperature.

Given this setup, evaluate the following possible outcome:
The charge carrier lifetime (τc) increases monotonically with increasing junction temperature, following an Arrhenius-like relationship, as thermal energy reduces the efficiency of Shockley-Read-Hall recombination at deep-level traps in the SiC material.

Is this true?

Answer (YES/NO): NO